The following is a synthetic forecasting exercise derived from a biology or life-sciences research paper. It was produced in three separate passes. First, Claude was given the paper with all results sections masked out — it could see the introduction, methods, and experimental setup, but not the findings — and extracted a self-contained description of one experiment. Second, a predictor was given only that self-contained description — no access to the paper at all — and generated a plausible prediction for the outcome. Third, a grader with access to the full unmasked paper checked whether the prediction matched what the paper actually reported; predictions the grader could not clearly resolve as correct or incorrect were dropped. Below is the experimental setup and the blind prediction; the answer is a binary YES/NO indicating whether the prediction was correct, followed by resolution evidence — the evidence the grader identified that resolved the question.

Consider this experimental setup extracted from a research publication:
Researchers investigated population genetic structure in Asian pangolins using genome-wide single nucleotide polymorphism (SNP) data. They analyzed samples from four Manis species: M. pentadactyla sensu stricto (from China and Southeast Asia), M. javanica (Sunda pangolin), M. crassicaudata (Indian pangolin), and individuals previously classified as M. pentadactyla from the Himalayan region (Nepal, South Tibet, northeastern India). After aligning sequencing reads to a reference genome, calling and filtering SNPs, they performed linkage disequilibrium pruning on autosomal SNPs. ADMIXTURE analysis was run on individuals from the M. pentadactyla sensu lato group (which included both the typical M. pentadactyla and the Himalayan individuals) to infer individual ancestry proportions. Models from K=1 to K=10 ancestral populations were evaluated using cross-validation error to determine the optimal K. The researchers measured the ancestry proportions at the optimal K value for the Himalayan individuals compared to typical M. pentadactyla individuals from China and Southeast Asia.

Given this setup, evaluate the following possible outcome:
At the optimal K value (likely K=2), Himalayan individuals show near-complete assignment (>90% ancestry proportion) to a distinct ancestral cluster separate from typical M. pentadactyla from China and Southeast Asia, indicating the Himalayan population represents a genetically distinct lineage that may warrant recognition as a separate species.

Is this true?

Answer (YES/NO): YES